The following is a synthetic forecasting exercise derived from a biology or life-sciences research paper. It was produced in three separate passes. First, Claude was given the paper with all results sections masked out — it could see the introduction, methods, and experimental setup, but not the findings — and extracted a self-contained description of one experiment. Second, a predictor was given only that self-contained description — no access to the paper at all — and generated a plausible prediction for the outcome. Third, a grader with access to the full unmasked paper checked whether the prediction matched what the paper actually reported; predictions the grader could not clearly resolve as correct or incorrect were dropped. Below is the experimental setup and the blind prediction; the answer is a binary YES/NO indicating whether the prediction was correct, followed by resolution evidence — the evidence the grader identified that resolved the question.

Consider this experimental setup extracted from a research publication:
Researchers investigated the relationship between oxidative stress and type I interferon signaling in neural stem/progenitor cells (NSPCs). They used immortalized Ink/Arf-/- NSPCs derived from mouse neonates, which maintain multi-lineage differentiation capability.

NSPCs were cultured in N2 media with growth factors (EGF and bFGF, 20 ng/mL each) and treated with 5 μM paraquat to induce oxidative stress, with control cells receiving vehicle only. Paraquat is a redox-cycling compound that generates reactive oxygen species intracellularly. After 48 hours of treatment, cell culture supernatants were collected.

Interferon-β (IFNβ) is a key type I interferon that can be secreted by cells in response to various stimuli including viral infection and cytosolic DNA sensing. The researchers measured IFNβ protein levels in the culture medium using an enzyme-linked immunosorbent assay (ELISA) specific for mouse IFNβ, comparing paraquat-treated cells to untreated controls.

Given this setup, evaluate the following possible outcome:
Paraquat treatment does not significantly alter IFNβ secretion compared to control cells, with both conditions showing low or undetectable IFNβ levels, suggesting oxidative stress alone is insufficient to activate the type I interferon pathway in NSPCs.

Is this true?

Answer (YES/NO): NO